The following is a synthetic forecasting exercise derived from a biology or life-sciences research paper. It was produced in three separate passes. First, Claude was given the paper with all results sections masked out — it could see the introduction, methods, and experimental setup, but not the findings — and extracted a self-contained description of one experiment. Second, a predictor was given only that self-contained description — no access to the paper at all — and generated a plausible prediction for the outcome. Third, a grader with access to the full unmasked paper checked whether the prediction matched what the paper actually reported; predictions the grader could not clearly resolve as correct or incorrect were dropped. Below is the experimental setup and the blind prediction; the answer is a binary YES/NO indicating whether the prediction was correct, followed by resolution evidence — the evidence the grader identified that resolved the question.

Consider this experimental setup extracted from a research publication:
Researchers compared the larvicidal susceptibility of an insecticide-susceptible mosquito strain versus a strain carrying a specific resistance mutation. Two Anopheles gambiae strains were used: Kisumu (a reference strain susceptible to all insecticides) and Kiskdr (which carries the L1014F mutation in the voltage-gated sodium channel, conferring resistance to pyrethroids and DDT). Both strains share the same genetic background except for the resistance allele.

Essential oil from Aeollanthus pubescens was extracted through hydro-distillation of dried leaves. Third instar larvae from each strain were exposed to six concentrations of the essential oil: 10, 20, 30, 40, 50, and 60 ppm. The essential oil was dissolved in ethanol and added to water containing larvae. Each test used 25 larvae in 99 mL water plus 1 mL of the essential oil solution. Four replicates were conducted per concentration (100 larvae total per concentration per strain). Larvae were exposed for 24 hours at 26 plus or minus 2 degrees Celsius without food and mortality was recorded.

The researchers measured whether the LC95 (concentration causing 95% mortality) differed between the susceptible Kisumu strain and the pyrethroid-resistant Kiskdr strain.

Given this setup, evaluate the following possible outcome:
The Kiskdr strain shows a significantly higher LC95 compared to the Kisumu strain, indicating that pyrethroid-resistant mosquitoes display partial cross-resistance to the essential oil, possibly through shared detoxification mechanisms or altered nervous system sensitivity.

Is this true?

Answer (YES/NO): NO